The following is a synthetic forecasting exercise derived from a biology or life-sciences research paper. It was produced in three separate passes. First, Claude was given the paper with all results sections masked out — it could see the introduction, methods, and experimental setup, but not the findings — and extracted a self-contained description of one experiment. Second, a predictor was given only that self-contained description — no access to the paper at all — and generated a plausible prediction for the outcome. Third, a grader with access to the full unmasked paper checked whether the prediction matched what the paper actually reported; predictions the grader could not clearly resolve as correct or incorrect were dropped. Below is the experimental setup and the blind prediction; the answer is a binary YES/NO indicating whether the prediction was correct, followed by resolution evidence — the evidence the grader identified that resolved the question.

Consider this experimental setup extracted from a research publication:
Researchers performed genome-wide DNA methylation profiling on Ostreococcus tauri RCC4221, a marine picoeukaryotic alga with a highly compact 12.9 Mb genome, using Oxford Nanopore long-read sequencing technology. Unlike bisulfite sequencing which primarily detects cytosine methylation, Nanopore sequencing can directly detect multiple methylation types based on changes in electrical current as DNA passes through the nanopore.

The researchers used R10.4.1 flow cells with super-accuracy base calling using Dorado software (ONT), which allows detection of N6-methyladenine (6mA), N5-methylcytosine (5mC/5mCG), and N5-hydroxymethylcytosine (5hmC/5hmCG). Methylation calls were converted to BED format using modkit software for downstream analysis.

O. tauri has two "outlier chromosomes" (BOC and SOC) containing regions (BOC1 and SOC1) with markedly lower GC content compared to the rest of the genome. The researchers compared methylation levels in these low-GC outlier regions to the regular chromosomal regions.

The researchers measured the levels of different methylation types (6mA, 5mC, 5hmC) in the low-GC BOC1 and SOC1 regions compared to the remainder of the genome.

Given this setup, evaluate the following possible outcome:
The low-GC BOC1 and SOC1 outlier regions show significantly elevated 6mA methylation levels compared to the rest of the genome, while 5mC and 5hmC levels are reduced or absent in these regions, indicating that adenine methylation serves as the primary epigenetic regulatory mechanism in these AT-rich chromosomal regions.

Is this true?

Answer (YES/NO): NO